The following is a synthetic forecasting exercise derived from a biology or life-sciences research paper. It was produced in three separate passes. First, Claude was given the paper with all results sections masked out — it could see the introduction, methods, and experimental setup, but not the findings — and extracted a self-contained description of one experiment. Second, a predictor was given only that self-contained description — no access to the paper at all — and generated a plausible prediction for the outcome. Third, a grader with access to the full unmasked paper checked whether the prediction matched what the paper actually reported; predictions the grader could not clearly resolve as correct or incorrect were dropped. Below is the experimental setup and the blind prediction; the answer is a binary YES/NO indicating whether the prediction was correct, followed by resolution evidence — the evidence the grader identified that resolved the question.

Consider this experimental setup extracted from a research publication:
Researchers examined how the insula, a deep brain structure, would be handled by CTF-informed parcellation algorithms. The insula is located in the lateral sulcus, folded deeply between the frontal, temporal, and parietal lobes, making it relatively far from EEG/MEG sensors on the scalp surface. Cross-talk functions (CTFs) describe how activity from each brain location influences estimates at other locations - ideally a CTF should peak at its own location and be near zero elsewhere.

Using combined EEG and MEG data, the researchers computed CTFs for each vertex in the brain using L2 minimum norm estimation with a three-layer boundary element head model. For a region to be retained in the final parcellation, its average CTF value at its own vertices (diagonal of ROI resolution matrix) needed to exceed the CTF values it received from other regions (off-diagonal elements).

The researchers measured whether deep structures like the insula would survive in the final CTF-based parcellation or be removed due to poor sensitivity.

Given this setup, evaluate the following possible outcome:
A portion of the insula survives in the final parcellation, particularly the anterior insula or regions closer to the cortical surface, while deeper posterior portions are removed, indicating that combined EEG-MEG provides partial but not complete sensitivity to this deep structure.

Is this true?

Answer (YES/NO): NO